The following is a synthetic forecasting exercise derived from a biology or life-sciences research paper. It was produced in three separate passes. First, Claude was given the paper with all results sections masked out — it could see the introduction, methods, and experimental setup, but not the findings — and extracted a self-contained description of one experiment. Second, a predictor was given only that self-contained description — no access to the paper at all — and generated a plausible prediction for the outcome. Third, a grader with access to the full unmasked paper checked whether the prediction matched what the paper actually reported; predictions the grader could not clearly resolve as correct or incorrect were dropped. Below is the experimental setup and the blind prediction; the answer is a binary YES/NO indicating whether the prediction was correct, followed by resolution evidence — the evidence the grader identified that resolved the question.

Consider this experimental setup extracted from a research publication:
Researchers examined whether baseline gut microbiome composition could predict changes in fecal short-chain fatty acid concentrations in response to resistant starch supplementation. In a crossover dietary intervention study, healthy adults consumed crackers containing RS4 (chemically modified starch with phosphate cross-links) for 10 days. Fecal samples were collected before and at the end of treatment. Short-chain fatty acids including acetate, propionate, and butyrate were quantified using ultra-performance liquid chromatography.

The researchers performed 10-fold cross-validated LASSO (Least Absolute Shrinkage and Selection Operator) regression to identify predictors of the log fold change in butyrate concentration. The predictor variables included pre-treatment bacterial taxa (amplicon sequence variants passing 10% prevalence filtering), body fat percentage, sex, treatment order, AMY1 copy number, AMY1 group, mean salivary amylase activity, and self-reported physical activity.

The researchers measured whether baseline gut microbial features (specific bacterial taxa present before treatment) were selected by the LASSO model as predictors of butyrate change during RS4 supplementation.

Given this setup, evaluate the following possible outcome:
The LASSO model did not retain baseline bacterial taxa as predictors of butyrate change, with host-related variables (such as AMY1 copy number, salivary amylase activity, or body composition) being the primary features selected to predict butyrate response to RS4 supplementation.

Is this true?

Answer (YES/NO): NO